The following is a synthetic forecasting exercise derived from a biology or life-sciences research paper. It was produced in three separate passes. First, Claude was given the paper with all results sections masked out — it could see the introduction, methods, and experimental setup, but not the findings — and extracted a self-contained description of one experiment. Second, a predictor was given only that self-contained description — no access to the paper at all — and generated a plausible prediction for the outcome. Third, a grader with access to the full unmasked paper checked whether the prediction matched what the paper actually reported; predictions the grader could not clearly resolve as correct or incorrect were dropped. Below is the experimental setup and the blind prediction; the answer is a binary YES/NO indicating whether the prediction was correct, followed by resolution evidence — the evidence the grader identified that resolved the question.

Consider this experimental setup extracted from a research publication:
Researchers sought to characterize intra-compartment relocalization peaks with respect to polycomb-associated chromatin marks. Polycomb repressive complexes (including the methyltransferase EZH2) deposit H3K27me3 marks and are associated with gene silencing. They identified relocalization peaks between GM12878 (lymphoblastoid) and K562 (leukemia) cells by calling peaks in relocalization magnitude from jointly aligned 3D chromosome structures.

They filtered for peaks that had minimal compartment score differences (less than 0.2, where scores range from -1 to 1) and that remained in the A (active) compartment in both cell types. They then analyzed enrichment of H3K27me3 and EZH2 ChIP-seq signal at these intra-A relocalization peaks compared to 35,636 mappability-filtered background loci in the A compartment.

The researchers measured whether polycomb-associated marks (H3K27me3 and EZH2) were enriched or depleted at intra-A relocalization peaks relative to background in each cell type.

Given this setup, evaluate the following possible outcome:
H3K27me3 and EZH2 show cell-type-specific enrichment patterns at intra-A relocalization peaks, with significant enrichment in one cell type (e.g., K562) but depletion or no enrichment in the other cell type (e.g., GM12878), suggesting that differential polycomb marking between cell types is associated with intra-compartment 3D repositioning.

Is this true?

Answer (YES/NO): NO